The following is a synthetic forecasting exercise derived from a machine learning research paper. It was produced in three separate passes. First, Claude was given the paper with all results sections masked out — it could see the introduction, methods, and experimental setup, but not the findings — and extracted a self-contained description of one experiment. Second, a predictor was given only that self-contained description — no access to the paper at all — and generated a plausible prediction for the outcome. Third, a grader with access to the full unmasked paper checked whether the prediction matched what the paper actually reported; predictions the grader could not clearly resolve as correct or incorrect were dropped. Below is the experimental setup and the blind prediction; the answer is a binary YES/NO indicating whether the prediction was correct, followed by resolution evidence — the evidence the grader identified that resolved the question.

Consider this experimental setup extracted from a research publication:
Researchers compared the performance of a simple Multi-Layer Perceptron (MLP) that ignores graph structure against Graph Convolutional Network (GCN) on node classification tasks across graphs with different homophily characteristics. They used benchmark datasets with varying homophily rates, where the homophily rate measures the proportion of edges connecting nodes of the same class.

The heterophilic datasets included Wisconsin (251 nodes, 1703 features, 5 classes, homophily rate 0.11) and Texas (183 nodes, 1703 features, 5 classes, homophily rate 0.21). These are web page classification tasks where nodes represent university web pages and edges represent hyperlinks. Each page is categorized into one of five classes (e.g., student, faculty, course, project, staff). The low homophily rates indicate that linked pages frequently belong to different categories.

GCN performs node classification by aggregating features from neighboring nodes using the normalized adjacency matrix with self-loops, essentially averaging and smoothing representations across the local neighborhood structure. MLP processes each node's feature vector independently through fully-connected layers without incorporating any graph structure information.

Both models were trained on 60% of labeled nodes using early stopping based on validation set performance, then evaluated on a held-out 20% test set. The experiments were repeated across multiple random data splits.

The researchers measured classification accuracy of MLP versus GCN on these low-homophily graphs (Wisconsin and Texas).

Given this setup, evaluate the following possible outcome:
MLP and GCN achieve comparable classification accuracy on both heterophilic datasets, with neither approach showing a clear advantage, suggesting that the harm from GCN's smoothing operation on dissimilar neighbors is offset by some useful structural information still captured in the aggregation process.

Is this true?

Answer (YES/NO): NO